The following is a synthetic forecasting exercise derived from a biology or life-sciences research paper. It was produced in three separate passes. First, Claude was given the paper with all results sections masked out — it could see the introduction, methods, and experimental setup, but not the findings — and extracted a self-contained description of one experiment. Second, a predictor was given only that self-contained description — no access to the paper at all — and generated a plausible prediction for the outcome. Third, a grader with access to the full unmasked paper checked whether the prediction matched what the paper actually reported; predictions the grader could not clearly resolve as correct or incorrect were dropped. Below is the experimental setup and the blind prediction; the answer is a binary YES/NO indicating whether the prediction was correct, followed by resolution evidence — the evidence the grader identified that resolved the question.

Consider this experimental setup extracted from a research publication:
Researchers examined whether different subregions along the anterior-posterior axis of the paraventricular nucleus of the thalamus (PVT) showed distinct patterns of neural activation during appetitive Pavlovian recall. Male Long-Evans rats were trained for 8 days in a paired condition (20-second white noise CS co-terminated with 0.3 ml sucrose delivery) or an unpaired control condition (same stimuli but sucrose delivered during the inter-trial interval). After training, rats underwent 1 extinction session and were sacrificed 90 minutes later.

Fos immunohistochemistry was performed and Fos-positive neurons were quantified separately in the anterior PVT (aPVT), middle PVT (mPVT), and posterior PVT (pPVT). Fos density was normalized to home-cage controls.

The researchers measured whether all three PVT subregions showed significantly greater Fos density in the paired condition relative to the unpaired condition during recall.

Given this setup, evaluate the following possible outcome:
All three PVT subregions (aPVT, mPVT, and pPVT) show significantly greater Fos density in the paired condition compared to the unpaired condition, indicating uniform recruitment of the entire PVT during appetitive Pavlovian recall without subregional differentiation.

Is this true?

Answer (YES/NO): NO